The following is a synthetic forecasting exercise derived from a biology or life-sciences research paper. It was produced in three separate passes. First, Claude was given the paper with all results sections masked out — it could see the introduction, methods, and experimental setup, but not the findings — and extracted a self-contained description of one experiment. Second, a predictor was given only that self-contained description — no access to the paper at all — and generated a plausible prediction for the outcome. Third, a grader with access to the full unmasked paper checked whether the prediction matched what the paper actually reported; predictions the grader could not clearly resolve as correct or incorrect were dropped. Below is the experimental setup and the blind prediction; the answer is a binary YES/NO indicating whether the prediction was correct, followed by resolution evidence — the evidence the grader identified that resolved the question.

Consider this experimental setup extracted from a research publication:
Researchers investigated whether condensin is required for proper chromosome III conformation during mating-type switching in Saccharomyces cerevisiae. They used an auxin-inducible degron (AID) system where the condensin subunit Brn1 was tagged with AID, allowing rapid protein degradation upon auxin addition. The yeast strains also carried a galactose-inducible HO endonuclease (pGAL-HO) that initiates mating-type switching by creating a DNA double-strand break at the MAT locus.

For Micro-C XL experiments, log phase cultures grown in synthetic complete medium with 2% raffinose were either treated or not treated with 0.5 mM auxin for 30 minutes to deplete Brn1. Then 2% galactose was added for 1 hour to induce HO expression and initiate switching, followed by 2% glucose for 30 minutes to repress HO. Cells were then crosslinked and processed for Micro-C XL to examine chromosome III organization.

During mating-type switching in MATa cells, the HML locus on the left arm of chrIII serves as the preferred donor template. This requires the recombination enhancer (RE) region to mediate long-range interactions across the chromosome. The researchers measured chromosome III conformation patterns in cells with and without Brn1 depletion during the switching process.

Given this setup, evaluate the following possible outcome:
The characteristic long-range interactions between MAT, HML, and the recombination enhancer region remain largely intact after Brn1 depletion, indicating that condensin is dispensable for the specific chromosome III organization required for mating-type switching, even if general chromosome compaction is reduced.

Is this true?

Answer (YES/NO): NO